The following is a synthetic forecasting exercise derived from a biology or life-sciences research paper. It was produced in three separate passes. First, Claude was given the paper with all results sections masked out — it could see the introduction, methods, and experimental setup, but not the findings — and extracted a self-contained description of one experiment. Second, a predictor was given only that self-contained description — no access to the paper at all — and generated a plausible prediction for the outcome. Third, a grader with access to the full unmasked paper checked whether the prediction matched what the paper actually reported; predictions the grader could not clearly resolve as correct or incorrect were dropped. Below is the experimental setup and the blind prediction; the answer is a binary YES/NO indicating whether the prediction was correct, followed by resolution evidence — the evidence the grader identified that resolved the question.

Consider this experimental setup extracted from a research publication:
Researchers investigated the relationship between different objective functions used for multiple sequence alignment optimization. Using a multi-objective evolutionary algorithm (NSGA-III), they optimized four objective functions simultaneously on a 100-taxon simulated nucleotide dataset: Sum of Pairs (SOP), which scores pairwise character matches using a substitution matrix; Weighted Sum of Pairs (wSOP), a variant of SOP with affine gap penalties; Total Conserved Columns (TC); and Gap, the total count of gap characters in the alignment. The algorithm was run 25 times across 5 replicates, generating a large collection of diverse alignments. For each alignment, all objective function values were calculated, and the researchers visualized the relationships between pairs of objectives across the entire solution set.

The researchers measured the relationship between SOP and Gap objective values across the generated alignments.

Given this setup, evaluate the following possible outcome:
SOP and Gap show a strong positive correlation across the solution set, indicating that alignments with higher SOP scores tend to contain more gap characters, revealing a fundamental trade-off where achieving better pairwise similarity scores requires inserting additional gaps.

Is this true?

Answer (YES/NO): NO